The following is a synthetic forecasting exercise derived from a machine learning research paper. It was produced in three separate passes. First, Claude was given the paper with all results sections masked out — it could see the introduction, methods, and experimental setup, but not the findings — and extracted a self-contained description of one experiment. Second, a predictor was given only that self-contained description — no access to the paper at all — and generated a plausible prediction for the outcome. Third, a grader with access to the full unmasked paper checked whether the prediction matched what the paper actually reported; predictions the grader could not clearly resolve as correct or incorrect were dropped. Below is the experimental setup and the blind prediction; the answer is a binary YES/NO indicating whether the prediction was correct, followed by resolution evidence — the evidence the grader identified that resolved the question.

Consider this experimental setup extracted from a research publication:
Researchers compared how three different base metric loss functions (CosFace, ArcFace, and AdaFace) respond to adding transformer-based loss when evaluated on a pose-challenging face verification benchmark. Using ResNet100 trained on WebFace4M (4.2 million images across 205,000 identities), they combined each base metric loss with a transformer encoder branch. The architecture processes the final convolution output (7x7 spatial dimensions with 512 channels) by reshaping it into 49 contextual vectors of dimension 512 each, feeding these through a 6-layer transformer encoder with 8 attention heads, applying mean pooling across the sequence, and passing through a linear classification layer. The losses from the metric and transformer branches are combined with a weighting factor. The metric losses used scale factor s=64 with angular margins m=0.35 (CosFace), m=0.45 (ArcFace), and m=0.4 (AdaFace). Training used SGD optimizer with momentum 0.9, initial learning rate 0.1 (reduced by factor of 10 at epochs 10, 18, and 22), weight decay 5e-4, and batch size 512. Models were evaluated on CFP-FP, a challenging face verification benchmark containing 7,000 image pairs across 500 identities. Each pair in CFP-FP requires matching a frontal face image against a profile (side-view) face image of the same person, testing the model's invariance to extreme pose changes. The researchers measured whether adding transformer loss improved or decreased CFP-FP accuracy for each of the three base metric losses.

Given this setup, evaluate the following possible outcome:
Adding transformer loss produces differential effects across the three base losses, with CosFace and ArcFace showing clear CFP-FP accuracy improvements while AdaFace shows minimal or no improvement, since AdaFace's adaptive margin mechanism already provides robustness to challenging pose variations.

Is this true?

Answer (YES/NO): NO